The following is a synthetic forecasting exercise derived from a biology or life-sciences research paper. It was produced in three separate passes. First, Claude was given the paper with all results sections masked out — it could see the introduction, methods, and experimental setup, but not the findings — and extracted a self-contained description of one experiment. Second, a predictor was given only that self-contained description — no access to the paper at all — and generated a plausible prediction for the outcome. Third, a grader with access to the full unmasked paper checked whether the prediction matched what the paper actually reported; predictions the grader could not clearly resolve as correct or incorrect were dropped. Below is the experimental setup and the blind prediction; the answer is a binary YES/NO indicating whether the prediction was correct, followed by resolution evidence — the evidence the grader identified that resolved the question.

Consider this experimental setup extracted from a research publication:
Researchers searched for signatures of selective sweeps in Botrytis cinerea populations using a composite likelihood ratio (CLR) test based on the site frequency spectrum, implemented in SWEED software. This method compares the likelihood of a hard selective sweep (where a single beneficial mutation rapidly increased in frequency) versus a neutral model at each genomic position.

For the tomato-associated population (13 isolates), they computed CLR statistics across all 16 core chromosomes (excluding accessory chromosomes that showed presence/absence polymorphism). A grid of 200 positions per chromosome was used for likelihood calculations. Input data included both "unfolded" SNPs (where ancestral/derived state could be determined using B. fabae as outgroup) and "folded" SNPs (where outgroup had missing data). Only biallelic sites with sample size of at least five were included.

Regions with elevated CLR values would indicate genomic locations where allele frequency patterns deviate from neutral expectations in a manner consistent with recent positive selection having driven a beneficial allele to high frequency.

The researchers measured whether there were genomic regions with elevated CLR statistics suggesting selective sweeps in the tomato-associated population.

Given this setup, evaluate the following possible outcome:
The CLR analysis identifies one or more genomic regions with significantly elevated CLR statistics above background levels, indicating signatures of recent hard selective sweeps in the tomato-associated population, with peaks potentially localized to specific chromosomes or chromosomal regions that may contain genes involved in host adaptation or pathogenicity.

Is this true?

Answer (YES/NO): YES